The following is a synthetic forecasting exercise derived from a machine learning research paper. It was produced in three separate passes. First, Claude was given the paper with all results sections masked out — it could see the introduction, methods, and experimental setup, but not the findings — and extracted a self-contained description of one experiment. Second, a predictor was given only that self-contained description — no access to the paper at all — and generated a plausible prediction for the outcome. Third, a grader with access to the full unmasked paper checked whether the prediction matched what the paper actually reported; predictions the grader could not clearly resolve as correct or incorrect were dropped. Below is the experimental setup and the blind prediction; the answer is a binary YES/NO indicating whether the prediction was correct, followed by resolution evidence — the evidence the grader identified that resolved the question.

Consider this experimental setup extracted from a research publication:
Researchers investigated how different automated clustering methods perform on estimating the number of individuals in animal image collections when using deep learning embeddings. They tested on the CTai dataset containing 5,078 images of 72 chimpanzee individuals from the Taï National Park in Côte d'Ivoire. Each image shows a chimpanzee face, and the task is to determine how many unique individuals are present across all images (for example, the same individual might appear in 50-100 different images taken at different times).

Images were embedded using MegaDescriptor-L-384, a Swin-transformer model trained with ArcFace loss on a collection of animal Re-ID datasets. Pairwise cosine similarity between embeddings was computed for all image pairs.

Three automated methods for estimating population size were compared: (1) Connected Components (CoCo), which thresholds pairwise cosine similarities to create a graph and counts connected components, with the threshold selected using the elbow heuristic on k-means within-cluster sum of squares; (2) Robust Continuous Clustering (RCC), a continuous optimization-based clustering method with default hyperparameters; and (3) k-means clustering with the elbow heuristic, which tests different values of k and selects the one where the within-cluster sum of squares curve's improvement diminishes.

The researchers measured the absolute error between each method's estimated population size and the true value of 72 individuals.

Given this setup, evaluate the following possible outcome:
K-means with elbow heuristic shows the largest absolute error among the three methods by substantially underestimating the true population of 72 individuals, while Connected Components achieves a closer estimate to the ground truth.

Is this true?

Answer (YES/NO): NO